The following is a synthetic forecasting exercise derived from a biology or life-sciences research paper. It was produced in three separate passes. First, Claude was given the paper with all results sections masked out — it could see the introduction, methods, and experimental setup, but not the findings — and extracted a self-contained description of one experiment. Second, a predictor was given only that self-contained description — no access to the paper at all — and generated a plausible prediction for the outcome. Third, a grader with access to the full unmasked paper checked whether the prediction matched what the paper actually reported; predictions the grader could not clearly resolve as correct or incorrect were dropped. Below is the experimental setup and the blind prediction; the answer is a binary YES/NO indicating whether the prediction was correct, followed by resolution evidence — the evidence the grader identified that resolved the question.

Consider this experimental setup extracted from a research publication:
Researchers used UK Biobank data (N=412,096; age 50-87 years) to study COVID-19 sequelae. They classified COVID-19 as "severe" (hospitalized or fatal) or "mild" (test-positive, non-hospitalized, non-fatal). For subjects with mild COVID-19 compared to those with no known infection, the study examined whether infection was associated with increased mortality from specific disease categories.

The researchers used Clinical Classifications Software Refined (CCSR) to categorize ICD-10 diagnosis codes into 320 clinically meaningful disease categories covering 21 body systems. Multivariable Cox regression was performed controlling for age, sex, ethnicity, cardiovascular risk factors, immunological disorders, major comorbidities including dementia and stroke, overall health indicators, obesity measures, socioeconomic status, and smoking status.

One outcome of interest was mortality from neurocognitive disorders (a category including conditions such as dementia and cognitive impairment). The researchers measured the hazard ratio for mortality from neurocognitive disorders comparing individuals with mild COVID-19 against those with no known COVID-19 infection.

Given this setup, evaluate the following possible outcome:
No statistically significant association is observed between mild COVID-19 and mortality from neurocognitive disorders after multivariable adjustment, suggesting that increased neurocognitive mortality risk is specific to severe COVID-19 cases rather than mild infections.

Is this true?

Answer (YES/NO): NO